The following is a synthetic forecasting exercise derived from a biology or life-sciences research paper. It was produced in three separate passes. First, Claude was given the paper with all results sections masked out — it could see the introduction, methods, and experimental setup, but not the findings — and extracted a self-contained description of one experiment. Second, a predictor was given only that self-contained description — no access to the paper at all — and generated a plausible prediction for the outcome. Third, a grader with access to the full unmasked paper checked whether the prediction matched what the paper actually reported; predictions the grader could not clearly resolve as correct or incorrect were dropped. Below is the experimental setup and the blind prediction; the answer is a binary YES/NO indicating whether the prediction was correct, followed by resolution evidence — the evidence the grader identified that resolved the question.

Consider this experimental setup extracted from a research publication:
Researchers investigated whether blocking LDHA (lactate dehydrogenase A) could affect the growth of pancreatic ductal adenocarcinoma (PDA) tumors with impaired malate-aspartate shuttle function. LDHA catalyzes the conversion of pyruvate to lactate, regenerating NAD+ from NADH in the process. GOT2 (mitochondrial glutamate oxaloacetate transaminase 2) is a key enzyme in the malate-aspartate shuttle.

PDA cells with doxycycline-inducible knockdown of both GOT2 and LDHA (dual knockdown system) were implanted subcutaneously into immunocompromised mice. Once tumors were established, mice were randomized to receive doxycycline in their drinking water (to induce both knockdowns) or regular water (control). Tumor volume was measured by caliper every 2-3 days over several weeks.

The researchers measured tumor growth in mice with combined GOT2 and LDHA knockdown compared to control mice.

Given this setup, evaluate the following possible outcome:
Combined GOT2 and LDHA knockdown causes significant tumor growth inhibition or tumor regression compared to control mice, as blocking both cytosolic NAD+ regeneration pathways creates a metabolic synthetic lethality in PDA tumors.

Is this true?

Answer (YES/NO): NO